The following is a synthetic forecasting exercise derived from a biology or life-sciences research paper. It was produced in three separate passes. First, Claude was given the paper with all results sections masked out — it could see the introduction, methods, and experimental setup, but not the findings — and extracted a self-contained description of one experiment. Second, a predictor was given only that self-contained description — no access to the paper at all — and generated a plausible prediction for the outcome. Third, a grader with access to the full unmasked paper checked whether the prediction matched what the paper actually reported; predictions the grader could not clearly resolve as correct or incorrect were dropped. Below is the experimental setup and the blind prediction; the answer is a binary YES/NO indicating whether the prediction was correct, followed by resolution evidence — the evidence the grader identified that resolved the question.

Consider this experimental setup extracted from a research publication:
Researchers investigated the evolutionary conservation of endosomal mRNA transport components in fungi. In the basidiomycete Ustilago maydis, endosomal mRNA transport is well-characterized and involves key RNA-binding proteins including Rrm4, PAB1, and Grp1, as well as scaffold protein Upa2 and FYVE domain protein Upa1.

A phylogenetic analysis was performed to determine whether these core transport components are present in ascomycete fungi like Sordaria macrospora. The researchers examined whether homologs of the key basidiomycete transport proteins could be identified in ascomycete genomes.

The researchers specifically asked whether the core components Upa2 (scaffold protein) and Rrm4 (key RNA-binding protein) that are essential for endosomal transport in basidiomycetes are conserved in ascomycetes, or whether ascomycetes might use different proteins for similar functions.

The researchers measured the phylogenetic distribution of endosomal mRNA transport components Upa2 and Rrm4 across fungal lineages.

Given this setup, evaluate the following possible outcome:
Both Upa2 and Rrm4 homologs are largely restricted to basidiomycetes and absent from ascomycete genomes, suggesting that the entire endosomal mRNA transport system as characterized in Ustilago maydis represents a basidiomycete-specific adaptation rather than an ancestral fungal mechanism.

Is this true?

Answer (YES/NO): NO